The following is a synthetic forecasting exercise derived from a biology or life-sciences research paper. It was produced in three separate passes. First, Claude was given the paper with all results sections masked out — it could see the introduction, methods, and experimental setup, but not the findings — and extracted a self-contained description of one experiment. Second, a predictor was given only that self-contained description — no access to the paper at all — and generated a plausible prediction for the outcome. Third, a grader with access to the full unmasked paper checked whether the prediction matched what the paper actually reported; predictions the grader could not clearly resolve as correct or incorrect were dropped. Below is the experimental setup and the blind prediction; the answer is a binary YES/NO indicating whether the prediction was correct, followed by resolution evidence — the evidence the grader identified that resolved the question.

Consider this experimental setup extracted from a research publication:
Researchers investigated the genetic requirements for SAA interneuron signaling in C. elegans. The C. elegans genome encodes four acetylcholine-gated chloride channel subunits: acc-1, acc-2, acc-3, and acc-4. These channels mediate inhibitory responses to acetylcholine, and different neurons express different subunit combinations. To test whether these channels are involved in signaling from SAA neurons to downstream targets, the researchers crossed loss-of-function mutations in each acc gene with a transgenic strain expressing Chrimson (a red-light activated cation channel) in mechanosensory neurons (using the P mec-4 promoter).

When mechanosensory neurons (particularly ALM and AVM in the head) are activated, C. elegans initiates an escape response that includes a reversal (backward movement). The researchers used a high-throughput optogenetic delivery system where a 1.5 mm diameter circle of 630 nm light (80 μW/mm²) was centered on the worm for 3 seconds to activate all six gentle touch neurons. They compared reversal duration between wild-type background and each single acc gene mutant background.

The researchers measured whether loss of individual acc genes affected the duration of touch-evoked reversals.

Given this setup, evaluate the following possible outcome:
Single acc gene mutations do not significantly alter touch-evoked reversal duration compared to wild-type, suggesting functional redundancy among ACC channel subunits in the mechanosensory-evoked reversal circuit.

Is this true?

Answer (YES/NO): NO